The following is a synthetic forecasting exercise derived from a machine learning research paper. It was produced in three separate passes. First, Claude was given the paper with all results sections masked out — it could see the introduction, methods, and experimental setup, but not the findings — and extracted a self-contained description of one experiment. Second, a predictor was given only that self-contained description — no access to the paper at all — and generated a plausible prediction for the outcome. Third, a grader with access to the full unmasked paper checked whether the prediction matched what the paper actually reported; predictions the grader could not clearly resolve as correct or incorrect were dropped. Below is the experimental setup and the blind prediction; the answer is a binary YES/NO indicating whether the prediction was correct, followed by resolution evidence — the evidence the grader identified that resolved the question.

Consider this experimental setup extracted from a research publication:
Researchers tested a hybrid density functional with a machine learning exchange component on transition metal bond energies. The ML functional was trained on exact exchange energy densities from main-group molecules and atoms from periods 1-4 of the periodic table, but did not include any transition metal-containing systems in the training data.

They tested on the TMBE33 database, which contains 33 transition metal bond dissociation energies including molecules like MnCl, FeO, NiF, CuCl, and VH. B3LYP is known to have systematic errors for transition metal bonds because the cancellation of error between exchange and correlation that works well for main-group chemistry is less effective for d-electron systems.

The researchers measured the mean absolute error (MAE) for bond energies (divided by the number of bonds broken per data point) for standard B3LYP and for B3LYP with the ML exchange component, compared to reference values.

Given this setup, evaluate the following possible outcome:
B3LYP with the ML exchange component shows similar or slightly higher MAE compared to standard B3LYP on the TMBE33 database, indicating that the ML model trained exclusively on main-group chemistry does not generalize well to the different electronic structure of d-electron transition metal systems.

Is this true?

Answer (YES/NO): NO